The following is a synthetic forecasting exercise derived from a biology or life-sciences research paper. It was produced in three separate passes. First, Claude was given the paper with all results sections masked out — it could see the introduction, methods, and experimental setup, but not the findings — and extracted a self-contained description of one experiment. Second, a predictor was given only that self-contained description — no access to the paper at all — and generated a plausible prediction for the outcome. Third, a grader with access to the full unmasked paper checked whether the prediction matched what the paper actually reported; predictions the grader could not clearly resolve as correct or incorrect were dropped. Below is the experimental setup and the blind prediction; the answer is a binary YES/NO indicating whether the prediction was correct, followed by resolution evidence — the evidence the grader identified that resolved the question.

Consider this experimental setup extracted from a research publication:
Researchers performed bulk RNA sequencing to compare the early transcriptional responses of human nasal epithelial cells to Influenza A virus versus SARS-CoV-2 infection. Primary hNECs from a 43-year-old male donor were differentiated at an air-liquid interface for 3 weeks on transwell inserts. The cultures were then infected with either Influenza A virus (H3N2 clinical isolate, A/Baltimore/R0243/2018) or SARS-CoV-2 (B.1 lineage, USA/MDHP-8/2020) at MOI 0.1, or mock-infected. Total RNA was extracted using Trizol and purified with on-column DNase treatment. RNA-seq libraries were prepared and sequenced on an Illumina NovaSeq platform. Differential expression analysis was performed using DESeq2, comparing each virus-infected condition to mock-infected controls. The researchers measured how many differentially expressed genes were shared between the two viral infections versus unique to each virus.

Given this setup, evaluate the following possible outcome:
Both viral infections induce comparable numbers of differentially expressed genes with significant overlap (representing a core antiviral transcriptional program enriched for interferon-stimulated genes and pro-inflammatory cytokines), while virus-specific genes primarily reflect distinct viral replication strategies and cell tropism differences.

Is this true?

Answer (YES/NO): NO